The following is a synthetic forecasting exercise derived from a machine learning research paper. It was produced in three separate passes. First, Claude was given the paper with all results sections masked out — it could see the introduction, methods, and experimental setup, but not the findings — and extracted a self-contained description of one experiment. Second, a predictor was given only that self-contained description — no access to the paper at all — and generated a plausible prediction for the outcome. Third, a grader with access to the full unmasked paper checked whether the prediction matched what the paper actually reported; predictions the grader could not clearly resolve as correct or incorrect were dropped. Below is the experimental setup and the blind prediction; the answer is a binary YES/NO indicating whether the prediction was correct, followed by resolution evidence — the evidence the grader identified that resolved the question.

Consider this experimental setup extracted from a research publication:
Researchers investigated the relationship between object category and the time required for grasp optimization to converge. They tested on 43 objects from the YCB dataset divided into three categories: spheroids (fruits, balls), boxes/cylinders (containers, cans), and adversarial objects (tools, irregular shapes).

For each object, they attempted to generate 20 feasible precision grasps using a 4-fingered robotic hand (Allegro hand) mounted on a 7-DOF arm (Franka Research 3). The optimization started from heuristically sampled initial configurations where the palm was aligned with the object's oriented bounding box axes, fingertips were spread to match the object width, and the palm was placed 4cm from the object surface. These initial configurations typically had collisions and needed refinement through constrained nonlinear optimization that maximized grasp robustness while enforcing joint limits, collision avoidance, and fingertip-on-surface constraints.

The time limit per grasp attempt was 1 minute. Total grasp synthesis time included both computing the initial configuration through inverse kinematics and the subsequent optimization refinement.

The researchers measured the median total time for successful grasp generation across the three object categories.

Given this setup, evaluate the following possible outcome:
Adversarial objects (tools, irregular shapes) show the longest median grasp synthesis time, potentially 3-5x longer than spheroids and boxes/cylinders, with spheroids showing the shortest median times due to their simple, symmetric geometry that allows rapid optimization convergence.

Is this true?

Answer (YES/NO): NO